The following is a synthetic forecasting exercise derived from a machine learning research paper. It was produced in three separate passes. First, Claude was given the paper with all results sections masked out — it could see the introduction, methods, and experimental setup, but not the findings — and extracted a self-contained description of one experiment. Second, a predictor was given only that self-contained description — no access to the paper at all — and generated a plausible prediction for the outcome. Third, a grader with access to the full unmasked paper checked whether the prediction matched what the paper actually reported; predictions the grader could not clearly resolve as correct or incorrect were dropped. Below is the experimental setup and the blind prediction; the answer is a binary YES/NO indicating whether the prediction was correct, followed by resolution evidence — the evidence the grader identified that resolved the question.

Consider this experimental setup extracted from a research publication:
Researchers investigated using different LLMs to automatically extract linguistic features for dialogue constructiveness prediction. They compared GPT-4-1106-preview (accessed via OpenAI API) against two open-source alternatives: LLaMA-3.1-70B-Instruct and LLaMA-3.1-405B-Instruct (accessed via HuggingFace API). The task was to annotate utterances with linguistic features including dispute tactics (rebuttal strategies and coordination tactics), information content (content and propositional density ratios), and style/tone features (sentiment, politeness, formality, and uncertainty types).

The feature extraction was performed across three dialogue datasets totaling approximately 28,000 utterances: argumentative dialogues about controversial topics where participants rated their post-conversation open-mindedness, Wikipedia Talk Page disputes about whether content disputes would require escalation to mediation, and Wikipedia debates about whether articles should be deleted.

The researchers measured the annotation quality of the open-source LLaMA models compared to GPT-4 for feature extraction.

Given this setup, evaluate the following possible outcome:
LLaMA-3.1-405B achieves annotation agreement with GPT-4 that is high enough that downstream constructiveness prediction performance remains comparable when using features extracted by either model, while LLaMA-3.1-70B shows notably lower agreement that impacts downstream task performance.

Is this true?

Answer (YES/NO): NO